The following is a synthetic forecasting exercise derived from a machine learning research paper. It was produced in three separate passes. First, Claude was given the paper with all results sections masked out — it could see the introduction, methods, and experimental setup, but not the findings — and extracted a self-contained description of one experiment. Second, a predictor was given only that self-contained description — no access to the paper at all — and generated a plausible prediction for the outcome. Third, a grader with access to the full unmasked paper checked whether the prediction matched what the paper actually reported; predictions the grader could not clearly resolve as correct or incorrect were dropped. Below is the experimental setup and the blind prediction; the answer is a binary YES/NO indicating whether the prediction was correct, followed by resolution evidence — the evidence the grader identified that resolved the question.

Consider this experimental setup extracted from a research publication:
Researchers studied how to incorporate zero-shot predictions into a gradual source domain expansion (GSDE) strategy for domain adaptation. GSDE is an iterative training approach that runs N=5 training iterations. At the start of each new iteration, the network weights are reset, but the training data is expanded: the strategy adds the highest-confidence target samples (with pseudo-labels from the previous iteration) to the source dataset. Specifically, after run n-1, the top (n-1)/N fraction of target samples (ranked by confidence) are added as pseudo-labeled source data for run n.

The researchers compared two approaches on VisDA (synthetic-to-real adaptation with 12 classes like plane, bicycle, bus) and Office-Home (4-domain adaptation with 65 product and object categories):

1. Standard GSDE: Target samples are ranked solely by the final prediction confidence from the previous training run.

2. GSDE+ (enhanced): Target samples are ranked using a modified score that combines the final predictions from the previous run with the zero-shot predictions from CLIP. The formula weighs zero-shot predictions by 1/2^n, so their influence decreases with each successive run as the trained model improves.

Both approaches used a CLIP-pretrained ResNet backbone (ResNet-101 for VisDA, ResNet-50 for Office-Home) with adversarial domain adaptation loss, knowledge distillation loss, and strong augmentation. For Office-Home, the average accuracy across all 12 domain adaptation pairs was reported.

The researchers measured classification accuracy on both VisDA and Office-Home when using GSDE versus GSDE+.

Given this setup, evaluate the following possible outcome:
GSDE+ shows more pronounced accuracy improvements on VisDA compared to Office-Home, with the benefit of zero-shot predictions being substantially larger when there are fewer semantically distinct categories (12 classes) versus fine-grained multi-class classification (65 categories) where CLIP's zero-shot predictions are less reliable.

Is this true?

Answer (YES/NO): NO